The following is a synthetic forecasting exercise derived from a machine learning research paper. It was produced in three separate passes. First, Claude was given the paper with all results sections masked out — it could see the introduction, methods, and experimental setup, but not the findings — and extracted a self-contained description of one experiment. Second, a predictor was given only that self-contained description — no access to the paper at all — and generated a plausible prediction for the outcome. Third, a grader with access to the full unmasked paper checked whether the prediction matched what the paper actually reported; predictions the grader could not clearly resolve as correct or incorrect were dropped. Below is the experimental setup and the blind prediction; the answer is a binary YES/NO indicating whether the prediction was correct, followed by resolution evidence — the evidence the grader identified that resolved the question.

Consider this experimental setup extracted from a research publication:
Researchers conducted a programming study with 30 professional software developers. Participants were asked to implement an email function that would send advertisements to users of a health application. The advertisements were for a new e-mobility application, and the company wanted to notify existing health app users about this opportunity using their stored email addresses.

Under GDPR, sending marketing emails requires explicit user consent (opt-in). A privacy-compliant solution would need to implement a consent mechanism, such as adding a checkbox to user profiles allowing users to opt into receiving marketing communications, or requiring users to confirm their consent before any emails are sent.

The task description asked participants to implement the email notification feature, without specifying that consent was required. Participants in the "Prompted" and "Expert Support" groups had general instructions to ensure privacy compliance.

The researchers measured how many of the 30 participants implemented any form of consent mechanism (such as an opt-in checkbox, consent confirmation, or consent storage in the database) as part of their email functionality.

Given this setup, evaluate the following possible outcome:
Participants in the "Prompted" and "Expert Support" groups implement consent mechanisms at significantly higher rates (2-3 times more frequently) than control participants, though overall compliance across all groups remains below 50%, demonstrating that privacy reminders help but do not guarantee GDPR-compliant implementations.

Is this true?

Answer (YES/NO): NO